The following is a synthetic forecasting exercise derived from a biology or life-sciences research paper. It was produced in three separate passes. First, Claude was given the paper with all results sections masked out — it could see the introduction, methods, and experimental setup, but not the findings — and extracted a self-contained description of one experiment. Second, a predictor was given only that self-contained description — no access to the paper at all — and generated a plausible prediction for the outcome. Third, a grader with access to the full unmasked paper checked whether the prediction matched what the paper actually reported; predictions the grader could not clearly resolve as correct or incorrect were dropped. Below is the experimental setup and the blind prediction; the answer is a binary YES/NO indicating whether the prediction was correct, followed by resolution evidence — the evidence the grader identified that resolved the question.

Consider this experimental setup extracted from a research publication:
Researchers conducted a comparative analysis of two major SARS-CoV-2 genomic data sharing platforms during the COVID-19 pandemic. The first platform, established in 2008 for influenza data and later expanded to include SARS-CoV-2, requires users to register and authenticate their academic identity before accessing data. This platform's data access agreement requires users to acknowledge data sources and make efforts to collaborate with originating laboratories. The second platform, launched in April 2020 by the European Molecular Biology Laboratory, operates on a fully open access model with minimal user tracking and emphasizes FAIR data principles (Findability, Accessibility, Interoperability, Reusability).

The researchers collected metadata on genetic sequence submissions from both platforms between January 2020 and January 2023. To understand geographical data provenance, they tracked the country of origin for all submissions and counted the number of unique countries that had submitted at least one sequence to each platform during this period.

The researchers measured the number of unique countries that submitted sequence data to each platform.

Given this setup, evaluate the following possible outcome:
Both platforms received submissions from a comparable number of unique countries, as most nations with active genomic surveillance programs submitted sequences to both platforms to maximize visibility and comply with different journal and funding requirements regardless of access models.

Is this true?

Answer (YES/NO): NO